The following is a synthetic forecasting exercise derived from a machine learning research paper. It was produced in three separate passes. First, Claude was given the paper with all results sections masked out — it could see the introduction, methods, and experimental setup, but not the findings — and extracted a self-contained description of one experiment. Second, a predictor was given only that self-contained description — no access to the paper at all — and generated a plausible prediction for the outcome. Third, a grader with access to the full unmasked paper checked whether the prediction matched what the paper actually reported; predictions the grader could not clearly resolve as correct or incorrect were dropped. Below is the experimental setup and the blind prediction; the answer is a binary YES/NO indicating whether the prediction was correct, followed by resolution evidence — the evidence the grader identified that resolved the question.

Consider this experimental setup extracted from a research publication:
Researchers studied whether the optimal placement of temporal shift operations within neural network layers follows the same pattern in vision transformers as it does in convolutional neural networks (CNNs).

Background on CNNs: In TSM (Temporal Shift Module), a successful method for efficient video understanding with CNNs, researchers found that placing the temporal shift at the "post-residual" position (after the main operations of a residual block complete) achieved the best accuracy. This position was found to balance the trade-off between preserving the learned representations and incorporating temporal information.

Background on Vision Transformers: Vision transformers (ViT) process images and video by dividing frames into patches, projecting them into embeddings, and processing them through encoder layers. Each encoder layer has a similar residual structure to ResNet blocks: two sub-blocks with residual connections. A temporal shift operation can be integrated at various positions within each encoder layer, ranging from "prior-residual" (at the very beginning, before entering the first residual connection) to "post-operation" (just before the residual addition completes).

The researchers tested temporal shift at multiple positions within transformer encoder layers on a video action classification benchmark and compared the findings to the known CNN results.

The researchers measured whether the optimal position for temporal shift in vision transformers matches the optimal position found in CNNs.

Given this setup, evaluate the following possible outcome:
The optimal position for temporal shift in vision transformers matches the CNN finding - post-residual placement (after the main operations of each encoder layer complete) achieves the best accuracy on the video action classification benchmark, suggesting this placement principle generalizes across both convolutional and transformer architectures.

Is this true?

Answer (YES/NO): NO